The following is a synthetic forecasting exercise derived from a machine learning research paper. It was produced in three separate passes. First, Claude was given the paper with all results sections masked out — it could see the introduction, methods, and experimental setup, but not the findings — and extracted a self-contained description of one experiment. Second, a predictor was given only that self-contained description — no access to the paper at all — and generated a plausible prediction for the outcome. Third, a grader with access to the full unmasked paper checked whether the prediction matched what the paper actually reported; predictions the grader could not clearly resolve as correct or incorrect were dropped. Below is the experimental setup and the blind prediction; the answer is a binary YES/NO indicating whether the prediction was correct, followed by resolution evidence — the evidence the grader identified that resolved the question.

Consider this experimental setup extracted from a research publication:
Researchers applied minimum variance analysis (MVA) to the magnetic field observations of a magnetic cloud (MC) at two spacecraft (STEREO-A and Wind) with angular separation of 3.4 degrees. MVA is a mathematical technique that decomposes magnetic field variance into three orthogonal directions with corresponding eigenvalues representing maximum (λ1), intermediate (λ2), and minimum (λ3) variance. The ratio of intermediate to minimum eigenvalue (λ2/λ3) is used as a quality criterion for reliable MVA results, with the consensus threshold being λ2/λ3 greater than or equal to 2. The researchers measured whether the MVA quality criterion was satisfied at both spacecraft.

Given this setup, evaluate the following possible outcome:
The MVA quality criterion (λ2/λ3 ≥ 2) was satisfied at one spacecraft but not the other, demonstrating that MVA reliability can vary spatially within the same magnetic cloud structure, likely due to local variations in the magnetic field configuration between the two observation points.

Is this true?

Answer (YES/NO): NO